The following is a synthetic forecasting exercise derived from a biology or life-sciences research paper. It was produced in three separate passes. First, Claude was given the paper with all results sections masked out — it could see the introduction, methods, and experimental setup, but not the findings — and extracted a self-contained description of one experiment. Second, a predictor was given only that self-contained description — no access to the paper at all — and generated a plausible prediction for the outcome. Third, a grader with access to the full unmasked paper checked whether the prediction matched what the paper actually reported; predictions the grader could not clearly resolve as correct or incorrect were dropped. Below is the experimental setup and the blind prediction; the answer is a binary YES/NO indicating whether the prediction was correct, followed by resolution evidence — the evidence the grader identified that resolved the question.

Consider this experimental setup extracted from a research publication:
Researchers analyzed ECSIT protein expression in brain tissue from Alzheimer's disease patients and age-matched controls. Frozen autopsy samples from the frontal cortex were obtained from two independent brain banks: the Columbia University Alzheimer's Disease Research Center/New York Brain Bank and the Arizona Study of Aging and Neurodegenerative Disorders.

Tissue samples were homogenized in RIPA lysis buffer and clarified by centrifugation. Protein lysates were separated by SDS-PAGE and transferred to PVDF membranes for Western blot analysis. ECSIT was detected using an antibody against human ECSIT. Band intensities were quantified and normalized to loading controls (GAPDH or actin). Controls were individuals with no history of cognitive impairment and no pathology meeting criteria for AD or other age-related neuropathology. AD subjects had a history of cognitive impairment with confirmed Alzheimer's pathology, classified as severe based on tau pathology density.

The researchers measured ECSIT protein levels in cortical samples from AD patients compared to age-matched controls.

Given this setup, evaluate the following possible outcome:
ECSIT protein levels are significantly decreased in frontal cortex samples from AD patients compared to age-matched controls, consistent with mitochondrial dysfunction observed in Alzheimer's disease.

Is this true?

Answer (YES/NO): YES